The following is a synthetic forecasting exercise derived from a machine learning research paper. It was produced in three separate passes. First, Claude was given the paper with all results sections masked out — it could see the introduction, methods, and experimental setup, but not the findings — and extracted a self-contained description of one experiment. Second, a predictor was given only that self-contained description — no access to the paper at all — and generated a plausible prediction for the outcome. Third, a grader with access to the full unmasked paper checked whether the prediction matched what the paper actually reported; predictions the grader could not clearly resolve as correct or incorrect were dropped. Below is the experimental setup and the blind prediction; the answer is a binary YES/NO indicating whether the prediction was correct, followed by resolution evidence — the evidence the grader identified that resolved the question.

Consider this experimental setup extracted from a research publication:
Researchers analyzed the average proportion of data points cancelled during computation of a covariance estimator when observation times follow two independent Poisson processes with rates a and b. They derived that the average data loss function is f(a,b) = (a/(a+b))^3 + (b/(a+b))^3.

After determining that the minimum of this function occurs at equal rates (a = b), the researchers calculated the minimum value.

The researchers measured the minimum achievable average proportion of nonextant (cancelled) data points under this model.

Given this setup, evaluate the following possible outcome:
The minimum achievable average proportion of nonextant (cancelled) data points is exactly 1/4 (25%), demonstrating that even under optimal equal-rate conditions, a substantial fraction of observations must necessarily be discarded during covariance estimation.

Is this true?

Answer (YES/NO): YES